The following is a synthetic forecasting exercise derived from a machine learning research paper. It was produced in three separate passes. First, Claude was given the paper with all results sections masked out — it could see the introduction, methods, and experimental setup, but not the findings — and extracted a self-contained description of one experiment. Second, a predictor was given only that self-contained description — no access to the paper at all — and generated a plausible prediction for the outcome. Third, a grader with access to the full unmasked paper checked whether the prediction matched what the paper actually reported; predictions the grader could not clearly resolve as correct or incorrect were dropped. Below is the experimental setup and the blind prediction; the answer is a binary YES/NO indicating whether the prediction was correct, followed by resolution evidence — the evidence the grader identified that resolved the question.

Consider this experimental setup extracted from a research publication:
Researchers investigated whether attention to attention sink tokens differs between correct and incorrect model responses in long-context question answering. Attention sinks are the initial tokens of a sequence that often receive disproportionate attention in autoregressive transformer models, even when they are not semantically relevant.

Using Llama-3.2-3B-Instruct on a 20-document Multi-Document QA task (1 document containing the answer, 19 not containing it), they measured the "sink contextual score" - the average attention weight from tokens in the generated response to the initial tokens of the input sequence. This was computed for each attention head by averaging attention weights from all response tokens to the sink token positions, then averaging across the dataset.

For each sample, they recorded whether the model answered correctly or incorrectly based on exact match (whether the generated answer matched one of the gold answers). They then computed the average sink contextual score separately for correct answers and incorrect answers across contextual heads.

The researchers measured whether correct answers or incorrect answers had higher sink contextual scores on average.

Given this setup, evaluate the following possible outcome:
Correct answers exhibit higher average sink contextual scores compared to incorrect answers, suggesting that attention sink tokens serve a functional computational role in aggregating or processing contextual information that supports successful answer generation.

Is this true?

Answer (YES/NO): NO